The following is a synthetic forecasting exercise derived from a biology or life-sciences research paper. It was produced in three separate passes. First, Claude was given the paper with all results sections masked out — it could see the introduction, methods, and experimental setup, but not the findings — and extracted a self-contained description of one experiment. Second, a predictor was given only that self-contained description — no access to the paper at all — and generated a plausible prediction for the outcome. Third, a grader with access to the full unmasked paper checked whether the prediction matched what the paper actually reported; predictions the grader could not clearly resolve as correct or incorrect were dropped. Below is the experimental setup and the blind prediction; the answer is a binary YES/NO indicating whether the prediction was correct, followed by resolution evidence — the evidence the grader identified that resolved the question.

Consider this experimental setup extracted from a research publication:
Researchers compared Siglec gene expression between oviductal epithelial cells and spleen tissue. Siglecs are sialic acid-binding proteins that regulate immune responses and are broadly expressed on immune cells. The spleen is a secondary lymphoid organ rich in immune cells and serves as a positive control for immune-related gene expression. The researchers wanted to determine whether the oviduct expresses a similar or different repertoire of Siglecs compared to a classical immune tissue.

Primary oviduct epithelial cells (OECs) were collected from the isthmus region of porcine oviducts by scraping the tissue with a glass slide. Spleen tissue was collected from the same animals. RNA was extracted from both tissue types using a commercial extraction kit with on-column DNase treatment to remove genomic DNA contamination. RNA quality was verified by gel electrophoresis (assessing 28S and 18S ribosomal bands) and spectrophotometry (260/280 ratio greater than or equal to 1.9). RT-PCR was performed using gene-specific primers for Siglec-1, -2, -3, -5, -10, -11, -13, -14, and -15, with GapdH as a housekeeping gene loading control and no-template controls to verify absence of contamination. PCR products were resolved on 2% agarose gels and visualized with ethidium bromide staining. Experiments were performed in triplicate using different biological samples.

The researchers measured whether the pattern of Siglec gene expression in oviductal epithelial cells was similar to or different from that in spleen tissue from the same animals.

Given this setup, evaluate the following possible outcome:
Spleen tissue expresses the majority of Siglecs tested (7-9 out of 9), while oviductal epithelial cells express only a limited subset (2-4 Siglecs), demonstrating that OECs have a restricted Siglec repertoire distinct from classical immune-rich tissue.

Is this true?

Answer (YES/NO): NO